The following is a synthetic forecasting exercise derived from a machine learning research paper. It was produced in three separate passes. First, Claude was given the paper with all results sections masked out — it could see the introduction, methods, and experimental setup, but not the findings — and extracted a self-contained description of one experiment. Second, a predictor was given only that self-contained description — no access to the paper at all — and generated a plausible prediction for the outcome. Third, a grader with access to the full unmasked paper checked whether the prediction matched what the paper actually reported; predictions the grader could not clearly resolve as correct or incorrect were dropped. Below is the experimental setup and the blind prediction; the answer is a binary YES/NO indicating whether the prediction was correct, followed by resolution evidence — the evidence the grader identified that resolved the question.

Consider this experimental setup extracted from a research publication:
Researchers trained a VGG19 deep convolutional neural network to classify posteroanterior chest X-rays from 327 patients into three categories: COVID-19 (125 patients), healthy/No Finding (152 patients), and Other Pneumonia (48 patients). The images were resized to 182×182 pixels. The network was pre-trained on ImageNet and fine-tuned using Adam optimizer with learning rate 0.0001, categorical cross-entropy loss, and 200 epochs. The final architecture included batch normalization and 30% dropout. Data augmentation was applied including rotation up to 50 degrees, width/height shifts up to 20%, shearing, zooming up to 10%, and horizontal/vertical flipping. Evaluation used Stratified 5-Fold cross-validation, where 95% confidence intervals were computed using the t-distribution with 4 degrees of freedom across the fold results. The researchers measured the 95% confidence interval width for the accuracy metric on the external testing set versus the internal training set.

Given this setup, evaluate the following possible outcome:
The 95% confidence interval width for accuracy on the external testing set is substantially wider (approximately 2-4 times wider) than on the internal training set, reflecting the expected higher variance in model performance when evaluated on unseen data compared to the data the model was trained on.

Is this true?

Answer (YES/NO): NO